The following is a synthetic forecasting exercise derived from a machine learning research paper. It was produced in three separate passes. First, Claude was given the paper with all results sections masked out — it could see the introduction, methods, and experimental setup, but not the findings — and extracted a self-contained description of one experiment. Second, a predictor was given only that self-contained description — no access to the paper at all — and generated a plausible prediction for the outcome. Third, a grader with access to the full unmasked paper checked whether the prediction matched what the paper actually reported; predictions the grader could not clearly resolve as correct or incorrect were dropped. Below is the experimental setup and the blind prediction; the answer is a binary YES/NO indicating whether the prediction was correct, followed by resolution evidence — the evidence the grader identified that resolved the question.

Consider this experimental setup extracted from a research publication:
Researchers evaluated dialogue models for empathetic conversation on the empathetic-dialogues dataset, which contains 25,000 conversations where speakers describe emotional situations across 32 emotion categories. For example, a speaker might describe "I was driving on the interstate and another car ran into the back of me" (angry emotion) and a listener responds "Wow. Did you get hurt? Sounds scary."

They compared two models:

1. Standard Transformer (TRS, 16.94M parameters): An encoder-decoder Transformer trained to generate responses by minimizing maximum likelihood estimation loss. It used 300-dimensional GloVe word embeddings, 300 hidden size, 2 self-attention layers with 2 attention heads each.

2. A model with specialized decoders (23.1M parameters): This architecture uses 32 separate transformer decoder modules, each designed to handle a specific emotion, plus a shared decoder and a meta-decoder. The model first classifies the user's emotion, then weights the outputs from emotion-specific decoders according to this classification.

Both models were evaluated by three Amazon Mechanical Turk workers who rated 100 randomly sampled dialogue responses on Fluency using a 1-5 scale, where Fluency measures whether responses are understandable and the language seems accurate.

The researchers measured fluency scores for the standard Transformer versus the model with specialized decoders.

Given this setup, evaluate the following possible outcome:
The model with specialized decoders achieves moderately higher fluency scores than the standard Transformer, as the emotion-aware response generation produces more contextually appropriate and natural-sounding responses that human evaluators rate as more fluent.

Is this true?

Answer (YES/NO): NO